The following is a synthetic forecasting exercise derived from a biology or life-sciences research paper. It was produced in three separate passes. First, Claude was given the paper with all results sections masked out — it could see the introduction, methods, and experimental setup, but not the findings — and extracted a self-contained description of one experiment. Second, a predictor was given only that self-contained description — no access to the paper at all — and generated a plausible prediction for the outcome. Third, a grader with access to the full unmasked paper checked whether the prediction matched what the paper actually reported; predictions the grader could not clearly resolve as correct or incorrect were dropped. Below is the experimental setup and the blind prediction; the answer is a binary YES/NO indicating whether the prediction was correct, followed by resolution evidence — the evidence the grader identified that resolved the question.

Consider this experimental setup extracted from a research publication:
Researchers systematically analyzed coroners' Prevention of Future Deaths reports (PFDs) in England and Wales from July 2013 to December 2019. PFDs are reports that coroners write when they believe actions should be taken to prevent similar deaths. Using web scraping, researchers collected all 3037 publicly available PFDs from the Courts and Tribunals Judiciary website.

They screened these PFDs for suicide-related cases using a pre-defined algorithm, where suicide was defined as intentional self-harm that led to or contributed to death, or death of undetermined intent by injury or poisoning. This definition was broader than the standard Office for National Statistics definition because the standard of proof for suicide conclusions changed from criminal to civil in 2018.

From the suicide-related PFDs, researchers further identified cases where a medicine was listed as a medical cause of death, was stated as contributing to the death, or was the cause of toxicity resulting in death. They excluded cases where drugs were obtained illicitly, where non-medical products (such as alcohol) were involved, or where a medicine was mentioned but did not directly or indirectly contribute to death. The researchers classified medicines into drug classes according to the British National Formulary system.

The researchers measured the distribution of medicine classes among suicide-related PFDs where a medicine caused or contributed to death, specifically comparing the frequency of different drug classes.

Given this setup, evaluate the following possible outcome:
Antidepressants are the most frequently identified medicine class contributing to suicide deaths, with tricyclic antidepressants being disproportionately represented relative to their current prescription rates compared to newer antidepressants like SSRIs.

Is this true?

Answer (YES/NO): NO